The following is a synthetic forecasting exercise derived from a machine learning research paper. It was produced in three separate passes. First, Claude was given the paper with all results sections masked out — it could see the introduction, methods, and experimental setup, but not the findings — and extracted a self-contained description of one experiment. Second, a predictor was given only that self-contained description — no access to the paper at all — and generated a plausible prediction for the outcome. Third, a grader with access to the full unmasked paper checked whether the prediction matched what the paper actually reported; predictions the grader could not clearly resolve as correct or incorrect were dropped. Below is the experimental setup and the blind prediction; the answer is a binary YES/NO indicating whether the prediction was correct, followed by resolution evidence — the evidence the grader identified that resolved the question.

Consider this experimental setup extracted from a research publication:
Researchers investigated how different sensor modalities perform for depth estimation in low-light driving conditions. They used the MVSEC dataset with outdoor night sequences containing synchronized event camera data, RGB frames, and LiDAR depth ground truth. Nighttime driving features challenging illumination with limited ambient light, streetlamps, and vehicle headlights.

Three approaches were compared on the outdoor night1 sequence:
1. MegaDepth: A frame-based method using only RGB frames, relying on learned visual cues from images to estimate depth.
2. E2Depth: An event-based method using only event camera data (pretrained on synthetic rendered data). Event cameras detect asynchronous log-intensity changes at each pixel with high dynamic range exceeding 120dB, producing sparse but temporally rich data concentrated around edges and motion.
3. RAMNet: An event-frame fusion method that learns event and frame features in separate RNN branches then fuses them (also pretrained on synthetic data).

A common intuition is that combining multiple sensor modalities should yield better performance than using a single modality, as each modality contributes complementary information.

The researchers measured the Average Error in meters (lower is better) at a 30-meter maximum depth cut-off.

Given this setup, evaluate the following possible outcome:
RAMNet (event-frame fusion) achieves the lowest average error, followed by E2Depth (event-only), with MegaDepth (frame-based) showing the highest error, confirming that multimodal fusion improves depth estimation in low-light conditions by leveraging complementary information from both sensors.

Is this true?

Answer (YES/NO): NO